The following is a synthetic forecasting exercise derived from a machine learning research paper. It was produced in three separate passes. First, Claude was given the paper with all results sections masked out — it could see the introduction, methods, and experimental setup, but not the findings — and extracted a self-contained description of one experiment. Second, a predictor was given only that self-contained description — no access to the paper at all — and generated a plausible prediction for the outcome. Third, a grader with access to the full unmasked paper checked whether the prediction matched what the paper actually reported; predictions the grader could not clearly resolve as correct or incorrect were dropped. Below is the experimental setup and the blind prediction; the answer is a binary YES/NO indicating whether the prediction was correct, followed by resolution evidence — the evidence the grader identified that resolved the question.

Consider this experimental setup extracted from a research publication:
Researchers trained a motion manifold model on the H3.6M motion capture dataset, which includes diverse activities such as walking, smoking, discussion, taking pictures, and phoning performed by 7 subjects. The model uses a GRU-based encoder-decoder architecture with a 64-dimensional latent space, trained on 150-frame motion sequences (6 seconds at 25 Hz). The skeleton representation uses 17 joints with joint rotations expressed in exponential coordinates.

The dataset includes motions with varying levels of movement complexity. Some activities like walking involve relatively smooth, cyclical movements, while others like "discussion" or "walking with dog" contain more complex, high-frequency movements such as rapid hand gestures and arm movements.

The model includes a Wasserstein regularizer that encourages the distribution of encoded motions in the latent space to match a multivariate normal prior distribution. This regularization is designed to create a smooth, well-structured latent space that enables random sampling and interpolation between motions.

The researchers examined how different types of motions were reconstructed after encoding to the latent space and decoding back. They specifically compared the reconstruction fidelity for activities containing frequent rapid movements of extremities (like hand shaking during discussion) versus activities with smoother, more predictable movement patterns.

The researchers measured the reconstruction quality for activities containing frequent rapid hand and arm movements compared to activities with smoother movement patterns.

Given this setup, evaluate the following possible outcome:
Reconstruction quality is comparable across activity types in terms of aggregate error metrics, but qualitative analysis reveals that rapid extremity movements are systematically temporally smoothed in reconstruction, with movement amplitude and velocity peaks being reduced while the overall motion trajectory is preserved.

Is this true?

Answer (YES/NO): NO